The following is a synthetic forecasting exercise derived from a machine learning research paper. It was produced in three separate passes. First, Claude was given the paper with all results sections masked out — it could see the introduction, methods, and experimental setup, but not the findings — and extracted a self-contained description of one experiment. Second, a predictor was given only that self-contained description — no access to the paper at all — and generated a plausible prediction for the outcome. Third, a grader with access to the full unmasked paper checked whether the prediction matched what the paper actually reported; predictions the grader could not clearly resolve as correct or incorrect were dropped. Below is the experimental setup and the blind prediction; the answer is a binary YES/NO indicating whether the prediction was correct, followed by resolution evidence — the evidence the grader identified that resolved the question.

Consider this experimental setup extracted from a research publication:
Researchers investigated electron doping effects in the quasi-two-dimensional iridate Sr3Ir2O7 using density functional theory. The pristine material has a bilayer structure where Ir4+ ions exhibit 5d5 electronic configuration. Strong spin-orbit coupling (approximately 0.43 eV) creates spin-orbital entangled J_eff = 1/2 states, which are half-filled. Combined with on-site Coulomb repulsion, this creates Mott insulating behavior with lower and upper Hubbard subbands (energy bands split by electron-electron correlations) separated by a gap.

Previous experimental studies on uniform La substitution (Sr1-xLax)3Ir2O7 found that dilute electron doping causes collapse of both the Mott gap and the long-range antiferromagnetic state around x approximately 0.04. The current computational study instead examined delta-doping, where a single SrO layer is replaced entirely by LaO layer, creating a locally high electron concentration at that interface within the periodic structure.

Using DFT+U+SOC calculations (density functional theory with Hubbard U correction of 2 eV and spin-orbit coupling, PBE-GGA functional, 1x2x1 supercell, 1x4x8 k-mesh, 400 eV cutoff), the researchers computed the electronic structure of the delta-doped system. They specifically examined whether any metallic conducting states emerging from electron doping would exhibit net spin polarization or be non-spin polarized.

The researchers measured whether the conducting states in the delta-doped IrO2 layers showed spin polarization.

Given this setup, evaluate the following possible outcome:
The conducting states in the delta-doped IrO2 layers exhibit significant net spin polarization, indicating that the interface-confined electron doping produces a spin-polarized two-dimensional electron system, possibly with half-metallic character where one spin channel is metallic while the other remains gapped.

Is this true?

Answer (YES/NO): NO